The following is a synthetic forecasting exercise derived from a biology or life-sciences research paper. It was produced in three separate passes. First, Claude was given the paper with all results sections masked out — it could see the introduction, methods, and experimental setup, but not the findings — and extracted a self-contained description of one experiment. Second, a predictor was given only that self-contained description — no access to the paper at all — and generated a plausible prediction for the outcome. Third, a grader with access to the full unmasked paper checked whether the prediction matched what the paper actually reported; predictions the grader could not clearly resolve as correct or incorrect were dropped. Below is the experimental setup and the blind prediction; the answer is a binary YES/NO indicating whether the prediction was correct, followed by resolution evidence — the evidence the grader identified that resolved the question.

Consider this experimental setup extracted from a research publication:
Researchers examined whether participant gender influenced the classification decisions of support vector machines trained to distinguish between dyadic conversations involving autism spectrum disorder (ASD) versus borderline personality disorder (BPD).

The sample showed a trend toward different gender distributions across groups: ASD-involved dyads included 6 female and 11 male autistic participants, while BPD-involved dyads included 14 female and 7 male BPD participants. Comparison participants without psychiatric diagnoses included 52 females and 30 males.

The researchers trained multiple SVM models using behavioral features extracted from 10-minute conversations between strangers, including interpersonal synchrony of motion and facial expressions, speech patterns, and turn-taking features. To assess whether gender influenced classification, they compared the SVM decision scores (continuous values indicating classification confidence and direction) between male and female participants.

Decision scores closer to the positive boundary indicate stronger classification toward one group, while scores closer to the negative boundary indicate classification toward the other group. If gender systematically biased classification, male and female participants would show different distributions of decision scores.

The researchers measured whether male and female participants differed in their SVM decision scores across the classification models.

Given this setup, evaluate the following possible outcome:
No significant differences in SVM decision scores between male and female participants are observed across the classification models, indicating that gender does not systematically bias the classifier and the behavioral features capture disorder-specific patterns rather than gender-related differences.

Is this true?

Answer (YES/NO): YES